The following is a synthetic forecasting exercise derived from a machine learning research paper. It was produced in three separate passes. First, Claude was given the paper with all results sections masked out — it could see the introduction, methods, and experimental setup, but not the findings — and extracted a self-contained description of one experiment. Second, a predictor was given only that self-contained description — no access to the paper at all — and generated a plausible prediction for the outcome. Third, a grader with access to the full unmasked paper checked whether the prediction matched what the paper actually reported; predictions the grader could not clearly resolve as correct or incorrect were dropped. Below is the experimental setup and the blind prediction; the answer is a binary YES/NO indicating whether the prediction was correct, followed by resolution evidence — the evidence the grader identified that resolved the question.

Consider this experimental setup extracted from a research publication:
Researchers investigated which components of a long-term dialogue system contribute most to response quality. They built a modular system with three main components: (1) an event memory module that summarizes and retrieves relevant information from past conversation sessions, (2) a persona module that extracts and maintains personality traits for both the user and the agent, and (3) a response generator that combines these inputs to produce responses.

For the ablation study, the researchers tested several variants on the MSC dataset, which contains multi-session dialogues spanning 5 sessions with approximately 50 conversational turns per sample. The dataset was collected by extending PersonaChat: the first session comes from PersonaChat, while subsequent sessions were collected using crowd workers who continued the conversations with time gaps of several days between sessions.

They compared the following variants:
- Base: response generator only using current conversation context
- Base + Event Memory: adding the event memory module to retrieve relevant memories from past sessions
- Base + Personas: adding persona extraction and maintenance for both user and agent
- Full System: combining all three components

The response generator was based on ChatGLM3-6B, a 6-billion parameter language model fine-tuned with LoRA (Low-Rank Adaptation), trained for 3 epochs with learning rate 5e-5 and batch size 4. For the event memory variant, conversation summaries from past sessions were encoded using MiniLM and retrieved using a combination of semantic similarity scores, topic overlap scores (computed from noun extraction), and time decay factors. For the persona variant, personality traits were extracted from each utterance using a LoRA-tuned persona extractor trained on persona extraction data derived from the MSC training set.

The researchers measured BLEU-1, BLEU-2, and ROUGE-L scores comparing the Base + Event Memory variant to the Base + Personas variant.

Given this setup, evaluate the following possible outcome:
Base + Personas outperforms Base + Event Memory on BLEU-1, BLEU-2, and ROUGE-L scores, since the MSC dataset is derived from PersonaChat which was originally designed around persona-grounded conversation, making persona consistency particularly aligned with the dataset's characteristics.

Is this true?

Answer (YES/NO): NO